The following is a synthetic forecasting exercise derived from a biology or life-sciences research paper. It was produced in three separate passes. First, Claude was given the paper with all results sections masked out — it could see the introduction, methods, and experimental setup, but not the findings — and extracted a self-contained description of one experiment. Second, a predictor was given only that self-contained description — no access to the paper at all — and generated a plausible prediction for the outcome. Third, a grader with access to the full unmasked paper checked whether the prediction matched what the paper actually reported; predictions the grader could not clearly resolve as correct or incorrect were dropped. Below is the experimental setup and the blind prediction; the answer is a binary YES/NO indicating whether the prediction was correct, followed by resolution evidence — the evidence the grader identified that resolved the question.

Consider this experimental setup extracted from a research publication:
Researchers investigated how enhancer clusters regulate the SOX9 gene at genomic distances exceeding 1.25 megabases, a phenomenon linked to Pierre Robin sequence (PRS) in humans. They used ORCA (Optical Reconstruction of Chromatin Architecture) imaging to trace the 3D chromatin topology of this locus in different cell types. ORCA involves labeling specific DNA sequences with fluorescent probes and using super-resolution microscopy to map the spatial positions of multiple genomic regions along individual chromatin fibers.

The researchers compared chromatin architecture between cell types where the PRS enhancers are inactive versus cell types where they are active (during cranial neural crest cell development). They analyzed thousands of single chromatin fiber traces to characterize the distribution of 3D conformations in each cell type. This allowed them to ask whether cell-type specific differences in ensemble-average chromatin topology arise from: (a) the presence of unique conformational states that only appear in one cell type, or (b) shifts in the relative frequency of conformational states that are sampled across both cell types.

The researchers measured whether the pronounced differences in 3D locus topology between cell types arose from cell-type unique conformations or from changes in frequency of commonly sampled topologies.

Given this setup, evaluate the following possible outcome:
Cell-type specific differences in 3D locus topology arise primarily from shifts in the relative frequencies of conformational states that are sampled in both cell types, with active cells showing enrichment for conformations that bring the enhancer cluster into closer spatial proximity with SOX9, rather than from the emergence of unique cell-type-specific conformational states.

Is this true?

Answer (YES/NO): YES